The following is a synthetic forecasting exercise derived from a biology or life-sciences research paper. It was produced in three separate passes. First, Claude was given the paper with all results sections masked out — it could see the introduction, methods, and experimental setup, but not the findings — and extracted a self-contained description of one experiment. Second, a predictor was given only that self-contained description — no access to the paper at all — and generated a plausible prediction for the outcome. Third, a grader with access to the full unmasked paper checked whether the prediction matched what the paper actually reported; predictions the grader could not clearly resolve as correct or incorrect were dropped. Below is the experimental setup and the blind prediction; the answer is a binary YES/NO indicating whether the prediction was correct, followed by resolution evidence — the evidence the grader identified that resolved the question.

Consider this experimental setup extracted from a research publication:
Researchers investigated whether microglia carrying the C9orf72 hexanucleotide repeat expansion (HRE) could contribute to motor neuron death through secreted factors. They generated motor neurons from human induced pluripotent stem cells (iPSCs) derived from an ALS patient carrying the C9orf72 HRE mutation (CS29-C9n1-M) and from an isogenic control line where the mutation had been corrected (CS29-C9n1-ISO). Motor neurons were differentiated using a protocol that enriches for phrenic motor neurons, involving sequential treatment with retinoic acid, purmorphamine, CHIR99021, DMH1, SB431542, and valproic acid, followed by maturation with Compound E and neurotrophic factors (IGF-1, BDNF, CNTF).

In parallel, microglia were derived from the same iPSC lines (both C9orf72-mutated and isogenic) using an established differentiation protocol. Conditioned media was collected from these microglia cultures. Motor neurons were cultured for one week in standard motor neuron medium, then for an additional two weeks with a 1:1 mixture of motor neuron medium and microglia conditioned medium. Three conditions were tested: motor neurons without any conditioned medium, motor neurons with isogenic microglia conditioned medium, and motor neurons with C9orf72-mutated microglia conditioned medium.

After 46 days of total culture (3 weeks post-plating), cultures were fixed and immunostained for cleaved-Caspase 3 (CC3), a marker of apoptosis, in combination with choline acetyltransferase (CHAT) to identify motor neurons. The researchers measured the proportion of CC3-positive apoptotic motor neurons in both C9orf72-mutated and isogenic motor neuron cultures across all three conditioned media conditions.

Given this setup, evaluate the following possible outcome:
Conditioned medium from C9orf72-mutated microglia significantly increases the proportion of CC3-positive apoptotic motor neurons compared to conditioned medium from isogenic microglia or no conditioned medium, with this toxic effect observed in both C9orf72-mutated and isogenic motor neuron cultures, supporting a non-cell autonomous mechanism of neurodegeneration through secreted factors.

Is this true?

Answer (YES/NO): NO